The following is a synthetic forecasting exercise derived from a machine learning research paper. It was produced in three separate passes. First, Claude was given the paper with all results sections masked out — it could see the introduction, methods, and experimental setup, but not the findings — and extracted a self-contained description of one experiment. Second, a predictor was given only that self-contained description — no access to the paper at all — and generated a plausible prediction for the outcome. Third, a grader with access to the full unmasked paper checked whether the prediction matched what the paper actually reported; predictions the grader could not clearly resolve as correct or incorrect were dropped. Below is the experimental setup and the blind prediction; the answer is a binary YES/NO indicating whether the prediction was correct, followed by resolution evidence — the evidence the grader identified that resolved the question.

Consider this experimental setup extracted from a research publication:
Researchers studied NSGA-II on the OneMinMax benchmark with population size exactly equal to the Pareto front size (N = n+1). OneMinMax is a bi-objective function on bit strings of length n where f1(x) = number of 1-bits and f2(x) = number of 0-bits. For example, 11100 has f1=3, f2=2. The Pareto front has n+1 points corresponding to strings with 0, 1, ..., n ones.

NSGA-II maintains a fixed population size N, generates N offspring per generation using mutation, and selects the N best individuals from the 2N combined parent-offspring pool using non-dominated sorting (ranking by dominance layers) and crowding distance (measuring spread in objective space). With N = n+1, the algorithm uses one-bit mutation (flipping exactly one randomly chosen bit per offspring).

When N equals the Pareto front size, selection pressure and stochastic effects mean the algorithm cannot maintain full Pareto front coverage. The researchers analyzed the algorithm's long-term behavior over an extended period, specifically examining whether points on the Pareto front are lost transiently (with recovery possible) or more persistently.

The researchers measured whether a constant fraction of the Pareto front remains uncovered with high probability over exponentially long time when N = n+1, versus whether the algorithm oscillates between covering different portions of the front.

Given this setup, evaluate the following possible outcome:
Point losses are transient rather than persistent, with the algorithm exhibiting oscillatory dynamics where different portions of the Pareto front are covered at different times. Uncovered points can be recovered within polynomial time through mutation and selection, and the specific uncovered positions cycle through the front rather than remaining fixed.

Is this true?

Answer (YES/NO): NO